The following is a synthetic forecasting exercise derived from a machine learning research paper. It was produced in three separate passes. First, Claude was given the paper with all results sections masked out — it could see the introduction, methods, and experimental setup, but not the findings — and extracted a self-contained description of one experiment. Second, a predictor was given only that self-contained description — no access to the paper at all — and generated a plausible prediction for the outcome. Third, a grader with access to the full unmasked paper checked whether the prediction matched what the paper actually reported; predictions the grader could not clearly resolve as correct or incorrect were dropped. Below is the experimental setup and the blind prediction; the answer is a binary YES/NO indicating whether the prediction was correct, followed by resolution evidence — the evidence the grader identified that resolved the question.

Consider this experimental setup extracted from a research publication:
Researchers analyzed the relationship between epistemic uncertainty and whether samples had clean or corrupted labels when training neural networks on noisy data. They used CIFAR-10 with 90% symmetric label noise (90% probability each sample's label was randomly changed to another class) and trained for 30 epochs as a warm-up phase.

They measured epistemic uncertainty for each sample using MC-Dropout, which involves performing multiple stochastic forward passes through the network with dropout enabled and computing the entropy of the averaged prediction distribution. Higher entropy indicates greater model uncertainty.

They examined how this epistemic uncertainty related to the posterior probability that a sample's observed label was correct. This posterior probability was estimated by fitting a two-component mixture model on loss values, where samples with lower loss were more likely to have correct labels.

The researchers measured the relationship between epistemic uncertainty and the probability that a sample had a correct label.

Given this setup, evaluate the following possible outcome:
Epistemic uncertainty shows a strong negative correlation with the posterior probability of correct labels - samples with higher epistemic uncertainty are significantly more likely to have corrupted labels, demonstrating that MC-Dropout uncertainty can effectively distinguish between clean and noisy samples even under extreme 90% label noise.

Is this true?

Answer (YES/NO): NO